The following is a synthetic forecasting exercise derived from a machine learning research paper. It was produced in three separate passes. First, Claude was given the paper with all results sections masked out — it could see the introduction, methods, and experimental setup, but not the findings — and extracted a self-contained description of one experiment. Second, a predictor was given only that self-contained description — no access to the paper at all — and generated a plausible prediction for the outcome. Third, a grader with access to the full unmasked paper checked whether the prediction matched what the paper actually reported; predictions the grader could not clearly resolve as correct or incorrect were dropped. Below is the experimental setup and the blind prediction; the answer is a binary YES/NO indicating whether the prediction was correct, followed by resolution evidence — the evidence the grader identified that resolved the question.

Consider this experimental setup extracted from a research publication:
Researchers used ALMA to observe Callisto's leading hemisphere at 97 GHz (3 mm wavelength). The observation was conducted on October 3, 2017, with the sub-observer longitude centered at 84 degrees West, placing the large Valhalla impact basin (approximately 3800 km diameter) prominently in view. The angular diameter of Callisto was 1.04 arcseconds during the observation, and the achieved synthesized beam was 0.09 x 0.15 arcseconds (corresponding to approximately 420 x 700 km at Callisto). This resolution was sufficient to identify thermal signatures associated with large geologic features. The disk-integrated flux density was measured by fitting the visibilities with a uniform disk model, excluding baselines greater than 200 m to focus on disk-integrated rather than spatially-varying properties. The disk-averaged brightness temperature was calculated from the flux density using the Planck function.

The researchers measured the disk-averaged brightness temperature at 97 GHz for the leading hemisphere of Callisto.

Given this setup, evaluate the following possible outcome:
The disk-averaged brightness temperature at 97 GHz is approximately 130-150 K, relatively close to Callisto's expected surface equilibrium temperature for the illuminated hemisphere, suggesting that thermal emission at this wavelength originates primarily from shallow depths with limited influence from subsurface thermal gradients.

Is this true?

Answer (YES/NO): NO